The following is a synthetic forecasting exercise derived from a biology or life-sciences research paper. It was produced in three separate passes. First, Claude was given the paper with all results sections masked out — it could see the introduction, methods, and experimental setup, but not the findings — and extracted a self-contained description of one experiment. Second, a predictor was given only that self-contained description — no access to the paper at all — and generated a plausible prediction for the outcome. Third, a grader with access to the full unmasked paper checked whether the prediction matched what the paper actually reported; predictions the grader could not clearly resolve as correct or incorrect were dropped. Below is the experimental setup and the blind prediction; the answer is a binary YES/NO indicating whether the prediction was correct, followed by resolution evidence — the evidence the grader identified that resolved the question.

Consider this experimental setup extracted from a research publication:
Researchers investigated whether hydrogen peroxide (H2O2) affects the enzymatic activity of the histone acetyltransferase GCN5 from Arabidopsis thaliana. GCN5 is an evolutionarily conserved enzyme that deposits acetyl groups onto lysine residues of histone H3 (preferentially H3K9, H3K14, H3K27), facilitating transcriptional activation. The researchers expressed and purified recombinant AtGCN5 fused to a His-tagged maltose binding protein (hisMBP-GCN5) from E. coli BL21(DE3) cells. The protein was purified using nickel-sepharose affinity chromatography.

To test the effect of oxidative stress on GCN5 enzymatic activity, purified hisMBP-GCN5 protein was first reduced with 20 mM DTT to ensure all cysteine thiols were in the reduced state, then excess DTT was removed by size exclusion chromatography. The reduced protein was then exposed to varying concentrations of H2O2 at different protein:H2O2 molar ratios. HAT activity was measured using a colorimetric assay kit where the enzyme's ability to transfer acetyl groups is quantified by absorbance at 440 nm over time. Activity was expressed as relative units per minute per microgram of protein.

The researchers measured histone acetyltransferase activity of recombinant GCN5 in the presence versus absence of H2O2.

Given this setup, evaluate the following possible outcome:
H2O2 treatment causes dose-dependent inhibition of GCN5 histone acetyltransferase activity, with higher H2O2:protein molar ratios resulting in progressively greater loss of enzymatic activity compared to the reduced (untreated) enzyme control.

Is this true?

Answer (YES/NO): YES